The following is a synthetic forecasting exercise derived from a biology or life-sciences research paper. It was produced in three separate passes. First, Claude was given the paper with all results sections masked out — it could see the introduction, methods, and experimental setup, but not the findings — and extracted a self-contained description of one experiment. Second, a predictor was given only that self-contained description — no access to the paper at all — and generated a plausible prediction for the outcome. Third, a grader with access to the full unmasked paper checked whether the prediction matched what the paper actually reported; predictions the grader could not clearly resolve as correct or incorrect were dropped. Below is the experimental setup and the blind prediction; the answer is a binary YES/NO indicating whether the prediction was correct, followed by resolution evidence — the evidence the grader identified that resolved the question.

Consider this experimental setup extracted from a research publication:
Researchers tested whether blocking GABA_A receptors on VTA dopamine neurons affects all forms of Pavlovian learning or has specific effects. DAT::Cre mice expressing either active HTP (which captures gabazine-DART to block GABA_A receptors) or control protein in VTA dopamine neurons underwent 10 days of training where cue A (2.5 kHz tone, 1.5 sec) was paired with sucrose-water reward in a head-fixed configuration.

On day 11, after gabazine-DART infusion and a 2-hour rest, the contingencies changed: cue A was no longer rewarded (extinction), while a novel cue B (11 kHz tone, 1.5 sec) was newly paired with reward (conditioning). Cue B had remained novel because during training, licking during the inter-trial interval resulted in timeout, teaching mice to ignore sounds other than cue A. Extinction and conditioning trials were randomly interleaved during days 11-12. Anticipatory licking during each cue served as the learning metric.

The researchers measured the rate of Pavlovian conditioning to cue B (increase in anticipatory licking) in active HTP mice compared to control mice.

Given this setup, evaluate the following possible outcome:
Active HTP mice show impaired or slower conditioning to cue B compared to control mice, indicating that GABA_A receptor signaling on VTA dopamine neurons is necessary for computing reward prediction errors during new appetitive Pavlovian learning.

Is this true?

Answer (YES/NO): NO